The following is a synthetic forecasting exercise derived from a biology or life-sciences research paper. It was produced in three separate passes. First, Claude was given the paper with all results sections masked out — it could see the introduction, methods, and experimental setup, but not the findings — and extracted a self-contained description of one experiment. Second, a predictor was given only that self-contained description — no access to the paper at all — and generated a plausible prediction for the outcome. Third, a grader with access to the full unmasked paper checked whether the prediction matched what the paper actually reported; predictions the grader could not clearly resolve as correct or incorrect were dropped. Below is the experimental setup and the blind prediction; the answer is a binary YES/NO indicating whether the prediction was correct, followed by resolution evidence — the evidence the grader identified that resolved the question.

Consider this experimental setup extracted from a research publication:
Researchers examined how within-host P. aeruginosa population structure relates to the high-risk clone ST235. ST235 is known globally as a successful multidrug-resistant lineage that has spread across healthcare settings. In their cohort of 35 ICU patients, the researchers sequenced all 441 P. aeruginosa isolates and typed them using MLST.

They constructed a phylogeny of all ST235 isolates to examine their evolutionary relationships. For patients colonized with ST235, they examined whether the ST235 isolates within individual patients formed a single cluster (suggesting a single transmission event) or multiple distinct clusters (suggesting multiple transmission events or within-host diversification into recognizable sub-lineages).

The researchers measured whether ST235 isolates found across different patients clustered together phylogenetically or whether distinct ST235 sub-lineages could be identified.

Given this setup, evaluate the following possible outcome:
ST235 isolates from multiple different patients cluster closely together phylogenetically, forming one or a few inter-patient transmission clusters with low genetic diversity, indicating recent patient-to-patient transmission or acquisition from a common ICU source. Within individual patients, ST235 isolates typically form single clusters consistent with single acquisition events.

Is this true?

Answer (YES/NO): NO